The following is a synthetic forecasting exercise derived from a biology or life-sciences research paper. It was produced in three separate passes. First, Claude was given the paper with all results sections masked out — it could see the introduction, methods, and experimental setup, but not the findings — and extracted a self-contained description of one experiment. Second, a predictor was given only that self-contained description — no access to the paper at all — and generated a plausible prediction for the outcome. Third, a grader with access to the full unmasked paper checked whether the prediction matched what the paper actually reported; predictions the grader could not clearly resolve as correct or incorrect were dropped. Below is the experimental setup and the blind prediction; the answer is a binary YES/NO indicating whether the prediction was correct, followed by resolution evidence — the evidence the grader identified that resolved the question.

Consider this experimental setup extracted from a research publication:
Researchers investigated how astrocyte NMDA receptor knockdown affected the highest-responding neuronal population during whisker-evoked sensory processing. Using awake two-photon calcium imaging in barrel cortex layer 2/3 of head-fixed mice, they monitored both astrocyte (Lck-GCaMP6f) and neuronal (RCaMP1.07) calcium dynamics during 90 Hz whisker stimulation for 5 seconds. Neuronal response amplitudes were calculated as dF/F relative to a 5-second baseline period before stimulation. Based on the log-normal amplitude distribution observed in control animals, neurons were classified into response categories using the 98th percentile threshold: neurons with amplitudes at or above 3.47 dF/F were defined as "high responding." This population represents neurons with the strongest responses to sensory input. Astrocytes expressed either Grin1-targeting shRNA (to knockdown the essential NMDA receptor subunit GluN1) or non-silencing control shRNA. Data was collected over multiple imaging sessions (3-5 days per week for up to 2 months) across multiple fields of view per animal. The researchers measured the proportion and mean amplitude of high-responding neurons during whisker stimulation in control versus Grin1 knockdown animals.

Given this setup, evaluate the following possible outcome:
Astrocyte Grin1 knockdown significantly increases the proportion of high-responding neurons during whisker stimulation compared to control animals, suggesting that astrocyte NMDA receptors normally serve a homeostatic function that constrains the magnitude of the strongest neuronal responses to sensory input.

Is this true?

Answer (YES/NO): NO